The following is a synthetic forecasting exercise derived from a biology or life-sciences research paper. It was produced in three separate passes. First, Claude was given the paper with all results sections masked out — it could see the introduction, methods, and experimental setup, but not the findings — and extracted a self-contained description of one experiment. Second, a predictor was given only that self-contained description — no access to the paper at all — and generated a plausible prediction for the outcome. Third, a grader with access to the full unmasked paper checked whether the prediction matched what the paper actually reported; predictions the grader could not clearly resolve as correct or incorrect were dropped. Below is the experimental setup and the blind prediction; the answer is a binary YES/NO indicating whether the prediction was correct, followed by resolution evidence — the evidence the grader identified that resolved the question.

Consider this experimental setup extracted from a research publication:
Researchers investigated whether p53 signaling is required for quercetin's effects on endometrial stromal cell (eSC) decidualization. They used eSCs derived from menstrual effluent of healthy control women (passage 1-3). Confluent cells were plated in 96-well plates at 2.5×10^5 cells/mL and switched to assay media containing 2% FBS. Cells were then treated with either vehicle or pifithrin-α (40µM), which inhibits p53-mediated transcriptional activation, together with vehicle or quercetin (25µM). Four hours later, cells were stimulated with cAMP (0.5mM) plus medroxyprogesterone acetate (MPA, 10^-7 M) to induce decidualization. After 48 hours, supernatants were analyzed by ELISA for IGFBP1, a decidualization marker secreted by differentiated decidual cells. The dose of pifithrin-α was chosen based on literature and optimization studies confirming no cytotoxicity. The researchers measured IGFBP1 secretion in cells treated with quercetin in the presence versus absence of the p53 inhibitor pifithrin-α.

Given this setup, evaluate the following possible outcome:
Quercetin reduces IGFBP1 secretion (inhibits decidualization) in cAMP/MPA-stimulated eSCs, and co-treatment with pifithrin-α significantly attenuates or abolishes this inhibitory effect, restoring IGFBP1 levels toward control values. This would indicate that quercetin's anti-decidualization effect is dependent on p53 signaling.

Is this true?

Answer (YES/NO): NO